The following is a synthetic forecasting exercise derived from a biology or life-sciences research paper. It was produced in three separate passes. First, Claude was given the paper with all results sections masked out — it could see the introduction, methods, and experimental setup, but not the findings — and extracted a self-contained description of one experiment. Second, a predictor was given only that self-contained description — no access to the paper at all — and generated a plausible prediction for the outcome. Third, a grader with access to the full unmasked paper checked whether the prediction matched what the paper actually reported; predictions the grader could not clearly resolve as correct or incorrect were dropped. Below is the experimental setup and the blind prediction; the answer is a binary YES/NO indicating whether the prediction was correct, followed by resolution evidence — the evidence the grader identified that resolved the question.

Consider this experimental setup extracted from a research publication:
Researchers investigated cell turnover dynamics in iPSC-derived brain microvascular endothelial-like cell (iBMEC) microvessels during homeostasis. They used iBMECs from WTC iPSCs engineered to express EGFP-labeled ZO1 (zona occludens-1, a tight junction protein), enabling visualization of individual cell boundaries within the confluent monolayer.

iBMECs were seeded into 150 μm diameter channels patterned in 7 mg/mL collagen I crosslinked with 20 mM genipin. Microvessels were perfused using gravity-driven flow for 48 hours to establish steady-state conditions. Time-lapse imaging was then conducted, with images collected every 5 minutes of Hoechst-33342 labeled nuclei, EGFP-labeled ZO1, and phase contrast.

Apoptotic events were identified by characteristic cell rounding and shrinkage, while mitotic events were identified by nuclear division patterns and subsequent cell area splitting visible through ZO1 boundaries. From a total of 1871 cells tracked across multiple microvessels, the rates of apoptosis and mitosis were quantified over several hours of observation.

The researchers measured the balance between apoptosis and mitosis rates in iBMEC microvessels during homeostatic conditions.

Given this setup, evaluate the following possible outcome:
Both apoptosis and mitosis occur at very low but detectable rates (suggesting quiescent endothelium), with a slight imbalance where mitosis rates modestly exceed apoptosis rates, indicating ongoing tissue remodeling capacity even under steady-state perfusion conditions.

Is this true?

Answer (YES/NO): NO